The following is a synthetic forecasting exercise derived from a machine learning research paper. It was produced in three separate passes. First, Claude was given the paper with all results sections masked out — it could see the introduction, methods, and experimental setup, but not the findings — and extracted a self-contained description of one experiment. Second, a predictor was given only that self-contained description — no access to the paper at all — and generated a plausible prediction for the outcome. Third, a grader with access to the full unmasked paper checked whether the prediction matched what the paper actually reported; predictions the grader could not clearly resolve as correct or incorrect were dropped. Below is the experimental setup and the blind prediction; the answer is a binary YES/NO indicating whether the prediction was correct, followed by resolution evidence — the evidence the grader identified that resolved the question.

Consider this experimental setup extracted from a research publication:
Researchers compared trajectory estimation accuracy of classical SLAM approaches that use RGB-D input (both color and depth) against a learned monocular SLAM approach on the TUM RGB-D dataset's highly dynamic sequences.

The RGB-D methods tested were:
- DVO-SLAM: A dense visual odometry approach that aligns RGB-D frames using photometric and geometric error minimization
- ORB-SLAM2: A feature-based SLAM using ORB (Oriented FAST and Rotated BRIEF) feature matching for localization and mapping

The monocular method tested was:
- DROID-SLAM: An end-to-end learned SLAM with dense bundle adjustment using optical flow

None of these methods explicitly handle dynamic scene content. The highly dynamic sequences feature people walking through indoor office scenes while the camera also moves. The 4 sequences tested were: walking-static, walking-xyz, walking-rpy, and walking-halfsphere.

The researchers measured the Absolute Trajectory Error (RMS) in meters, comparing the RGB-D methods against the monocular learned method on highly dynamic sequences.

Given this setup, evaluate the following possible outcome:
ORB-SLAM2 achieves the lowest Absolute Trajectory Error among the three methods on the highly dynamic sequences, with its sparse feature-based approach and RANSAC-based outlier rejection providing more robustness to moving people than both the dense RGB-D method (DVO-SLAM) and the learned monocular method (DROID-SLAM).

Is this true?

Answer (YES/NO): NO